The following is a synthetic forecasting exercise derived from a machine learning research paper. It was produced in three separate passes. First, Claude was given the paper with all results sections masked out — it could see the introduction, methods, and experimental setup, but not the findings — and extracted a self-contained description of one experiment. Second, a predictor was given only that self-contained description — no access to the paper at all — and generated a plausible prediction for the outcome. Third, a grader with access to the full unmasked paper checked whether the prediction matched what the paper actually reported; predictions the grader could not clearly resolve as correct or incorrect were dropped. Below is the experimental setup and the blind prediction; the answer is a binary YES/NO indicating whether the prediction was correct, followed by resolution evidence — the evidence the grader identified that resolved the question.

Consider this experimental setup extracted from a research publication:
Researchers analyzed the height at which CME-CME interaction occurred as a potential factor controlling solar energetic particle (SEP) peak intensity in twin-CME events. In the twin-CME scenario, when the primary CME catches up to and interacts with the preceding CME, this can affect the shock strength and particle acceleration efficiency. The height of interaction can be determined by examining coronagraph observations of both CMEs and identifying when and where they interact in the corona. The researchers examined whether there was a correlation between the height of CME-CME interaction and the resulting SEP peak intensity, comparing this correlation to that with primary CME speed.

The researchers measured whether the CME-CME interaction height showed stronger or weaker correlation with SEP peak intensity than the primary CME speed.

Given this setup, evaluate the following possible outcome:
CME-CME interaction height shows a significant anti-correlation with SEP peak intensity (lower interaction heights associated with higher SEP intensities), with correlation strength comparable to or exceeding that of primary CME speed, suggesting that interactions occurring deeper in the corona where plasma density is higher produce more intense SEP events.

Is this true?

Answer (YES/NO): NO